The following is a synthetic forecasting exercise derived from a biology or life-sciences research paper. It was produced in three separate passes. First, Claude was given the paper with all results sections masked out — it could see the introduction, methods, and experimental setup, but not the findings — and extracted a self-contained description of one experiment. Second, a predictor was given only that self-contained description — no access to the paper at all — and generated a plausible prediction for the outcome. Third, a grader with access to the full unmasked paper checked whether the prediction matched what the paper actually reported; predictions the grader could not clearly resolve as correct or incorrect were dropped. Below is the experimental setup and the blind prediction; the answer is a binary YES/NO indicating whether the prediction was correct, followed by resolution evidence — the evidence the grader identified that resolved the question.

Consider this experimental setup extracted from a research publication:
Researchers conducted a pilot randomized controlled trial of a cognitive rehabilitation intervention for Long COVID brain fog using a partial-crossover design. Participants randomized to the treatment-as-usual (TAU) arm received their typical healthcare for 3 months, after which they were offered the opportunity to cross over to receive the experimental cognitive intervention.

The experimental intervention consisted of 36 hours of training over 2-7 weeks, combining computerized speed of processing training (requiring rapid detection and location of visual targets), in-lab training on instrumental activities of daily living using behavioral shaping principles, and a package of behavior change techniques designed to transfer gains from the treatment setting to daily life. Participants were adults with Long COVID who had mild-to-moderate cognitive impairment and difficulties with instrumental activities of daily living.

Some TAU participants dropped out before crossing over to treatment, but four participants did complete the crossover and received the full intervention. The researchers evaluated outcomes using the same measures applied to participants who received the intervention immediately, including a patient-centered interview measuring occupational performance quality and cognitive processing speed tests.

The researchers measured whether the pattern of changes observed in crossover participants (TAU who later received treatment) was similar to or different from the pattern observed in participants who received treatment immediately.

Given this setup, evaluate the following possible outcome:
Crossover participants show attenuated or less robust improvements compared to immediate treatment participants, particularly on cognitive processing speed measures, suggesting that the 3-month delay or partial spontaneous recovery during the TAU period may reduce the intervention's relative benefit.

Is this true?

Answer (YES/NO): NO